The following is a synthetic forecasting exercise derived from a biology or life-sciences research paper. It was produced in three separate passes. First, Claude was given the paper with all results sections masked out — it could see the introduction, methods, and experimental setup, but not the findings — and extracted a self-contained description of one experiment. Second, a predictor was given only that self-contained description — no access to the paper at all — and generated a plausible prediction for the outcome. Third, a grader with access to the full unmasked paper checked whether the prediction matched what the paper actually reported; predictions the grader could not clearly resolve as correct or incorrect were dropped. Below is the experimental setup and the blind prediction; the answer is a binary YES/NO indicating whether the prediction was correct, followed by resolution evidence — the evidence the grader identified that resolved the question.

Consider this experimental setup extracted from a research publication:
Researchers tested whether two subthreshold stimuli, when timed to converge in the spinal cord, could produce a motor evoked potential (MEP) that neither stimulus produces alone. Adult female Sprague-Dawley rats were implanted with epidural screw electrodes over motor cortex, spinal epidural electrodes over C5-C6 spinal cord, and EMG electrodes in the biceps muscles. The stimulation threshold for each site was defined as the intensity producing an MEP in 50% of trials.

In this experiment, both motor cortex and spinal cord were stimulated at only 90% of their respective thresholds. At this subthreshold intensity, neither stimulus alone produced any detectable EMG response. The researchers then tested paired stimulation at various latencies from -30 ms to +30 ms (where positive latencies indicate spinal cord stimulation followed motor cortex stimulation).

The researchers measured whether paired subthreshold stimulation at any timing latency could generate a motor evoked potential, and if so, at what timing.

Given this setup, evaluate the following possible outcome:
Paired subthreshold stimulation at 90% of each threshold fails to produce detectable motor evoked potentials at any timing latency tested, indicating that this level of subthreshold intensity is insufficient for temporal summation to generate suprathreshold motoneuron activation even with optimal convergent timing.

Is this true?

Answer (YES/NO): NO